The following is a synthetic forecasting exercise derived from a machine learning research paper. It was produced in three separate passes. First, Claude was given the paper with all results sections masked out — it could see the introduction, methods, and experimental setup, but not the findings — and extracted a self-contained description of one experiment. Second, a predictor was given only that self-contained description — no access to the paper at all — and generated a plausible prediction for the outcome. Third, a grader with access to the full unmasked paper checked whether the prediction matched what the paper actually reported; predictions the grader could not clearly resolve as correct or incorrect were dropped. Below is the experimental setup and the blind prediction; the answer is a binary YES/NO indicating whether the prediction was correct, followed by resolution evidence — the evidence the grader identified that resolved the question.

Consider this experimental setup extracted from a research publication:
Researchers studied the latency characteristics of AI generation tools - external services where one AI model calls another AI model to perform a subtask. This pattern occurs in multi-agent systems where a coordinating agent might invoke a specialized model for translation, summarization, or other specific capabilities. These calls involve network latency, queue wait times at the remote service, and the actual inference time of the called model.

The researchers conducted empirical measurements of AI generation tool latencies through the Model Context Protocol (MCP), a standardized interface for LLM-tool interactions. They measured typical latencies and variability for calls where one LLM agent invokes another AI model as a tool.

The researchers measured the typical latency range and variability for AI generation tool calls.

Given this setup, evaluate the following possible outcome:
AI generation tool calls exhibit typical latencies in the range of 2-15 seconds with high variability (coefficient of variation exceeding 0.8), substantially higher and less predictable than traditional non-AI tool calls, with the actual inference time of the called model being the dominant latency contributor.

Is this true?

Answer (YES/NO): NO